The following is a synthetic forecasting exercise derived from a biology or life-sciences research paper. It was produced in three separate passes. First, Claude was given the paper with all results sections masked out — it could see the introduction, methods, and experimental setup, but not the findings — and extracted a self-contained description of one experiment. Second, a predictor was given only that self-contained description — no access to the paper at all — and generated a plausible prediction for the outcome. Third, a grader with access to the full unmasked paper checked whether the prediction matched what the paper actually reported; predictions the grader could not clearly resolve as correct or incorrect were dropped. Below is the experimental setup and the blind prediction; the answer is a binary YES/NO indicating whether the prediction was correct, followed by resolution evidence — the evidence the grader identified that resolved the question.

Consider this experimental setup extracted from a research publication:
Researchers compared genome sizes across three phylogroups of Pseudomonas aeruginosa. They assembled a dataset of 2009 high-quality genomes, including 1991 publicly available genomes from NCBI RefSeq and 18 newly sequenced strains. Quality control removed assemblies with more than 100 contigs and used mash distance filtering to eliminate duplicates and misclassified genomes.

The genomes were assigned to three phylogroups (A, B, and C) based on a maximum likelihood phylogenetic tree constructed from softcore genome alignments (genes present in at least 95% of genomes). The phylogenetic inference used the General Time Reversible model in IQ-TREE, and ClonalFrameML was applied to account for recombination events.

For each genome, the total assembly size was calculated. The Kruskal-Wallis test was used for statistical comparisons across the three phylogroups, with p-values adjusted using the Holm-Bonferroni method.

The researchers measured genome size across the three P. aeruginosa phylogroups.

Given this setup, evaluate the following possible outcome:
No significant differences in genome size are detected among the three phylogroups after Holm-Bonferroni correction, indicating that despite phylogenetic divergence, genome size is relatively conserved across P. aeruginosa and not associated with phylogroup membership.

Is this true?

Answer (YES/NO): NO